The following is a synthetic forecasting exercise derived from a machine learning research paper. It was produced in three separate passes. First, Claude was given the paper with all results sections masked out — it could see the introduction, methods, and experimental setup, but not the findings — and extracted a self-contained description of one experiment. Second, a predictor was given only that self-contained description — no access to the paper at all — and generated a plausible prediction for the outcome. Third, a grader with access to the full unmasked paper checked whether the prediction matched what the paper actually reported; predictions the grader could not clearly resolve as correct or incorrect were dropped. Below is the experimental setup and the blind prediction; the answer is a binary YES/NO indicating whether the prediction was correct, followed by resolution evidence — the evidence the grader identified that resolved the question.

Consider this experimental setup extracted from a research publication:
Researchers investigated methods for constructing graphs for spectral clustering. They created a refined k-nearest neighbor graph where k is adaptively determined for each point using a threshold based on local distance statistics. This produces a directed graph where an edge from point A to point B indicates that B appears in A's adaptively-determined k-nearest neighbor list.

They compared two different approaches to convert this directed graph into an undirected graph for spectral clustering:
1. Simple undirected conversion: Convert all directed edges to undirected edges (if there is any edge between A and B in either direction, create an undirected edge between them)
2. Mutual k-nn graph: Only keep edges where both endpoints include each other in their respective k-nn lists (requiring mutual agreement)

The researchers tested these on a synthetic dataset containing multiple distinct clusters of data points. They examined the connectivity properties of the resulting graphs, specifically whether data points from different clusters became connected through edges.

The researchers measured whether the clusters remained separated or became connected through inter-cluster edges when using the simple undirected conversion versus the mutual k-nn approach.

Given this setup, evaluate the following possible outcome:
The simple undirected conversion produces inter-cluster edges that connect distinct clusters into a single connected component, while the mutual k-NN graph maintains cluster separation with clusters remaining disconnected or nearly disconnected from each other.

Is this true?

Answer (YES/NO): YES